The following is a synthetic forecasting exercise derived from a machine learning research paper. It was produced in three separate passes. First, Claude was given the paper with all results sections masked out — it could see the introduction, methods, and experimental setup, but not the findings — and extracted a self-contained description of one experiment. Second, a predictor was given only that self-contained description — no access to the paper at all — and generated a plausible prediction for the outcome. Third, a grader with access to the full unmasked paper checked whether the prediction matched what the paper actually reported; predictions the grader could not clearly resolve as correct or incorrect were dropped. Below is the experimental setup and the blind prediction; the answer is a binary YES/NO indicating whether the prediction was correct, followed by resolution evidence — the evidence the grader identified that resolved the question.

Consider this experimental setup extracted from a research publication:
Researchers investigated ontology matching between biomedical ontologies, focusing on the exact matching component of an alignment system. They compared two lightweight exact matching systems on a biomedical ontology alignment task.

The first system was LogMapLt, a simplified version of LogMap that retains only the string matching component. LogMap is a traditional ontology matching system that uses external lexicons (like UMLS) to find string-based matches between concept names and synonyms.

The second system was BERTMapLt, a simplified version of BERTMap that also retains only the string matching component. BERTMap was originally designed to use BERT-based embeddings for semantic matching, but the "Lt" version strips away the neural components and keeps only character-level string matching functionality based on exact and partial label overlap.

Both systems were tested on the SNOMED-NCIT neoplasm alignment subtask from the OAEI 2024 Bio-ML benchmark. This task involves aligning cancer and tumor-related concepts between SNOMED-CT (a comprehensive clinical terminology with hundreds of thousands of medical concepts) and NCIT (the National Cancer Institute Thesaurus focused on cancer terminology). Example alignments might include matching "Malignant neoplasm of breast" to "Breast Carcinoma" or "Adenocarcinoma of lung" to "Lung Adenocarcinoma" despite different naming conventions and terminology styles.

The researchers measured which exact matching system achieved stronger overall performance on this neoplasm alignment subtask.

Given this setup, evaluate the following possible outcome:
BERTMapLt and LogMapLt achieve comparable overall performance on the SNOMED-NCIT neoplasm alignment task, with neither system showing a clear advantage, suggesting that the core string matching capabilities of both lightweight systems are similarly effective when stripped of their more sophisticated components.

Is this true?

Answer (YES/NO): NO